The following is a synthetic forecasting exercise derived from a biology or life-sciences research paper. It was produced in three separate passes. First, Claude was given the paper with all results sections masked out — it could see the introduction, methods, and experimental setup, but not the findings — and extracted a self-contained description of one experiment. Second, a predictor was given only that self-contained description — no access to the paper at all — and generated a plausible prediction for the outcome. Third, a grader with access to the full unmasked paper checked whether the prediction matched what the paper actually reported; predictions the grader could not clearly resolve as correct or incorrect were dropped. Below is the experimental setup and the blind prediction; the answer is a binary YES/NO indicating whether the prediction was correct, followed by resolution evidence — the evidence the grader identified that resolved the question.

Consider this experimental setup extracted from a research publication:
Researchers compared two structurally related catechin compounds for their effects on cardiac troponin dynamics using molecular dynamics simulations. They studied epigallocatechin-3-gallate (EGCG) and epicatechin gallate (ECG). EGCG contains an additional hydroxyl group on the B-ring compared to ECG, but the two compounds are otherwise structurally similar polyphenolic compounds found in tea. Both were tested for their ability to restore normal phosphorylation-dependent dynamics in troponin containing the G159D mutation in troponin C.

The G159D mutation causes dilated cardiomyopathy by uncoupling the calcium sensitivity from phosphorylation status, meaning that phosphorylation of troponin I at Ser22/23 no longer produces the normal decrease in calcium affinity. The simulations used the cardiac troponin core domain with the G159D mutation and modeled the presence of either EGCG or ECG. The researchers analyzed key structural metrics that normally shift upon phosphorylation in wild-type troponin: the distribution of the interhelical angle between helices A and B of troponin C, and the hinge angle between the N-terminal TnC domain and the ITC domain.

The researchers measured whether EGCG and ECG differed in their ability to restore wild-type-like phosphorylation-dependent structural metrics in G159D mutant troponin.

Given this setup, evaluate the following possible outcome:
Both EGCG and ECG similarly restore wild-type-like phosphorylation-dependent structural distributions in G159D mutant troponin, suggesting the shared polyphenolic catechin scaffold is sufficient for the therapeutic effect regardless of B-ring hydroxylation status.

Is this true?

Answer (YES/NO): NO